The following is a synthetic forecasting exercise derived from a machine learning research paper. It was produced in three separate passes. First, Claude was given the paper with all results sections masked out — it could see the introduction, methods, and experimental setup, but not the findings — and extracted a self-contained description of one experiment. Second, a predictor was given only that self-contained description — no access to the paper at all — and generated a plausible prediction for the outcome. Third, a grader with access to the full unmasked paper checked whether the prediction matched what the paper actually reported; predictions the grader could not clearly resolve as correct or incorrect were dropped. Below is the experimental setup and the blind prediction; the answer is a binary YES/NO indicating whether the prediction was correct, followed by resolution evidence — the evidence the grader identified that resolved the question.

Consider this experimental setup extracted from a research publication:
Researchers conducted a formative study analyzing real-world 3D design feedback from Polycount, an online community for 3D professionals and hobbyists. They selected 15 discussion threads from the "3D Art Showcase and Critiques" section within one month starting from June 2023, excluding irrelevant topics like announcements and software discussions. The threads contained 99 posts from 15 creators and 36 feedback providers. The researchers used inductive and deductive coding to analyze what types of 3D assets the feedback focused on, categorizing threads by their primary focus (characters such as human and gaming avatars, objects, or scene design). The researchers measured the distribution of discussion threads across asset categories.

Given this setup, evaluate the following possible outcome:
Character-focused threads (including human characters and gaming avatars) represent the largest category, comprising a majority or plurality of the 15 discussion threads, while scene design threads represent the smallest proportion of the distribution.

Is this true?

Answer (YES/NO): NO